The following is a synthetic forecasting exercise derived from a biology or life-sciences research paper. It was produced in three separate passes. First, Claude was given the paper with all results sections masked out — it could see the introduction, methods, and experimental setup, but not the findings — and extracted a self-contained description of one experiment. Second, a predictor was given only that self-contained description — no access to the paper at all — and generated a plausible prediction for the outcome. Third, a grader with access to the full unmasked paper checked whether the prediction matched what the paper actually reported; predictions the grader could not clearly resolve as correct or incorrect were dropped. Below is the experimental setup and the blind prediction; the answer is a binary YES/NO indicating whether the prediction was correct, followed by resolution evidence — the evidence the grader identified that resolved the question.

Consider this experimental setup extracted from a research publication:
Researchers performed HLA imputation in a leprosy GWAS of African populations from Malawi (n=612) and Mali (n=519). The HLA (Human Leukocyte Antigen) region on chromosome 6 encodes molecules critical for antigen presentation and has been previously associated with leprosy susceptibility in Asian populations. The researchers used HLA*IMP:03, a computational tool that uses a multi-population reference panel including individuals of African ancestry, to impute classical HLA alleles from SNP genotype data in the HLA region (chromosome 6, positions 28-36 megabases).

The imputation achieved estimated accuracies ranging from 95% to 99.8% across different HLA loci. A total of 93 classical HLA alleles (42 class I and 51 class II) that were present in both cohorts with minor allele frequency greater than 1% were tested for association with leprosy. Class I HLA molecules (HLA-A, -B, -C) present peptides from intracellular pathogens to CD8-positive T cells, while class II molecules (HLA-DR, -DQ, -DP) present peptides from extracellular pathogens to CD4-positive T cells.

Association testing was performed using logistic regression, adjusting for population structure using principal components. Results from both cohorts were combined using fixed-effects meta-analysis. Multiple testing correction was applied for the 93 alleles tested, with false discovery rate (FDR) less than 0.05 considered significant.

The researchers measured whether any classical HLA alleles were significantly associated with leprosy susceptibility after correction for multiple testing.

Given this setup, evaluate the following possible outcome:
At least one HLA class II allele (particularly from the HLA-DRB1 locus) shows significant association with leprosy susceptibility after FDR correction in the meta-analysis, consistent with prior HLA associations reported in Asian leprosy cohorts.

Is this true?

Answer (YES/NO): NO